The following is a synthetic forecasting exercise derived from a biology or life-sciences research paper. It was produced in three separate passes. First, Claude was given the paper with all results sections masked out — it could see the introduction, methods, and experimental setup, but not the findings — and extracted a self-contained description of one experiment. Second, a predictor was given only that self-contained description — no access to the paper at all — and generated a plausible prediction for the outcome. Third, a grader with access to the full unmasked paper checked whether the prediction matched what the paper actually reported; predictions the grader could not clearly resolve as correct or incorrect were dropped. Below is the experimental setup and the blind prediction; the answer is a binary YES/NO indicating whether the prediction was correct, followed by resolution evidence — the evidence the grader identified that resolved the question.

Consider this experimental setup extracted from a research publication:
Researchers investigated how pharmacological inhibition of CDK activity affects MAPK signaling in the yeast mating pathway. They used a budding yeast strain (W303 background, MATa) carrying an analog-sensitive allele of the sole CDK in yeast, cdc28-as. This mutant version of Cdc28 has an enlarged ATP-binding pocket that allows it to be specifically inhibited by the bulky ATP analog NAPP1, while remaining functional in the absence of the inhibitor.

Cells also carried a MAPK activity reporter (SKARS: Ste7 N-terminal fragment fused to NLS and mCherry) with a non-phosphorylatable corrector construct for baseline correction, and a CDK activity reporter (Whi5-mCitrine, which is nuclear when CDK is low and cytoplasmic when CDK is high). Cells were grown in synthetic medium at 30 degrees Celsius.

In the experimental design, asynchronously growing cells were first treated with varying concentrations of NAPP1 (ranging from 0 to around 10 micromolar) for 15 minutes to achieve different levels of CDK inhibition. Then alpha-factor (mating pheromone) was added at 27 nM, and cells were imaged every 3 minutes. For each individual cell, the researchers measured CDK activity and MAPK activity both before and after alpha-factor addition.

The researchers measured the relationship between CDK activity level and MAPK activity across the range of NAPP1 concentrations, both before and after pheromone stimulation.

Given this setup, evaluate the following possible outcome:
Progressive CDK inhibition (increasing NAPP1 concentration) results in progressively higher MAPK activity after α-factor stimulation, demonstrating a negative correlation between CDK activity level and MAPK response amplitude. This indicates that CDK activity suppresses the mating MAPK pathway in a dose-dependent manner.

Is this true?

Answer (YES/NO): YES